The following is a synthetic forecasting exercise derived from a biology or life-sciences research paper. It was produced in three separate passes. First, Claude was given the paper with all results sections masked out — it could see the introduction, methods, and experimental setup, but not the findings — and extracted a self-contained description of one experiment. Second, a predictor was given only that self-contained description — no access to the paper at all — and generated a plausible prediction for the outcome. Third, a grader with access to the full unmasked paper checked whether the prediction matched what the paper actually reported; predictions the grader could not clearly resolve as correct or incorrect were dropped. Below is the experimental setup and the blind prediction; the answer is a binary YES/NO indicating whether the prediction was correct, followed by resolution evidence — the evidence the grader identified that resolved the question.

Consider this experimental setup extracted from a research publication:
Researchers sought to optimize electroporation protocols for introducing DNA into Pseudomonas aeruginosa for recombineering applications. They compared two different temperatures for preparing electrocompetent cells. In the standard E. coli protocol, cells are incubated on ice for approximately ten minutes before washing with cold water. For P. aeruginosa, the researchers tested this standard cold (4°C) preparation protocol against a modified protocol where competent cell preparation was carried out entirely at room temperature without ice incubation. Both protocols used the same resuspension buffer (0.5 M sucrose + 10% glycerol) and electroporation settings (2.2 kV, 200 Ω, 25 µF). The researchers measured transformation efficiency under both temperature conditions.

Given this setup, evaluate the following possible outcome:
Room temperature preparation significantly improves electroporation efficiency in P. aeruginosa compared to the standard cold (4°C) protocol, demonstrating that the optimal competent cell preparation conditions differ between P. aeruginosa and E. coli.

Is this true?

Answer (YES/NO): YES